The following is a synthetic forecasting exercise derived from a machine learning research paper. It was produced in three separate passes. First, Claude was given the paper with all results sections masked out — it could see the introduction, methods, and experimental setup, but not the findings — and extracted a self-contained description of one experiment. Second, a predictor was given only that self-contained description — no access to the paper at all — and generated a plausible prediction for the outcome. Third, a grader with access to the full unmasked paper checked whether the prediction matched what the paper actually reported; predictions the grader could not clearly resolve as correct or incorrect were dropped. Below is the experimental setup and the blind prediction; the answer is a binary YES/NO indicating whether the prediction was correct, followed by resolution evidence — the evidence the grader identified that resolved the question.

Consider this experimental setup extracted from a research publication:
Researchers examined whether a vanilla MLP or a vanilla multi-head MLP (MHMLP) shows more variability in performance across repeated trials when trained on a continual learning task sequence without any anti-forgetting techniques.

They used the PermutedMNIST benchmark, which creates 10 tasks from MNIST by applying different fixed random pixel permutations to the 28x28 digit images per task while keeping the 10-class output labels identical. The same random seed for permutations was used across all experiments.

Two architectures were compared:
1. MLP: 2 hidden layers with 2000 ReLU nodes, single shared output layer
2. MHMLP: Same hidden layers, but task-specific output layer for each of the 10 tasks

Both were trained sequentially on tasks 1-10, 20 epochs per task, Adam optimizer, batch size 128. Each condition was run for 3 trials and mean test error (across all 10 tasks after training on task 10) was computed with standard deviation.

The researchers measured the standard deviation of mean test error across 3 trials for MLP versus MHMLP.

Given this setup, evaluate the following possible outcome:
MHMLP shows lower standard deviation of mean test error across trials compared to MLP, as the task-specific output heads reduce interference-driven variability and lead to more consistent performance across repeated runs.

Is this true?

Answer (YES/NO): NO